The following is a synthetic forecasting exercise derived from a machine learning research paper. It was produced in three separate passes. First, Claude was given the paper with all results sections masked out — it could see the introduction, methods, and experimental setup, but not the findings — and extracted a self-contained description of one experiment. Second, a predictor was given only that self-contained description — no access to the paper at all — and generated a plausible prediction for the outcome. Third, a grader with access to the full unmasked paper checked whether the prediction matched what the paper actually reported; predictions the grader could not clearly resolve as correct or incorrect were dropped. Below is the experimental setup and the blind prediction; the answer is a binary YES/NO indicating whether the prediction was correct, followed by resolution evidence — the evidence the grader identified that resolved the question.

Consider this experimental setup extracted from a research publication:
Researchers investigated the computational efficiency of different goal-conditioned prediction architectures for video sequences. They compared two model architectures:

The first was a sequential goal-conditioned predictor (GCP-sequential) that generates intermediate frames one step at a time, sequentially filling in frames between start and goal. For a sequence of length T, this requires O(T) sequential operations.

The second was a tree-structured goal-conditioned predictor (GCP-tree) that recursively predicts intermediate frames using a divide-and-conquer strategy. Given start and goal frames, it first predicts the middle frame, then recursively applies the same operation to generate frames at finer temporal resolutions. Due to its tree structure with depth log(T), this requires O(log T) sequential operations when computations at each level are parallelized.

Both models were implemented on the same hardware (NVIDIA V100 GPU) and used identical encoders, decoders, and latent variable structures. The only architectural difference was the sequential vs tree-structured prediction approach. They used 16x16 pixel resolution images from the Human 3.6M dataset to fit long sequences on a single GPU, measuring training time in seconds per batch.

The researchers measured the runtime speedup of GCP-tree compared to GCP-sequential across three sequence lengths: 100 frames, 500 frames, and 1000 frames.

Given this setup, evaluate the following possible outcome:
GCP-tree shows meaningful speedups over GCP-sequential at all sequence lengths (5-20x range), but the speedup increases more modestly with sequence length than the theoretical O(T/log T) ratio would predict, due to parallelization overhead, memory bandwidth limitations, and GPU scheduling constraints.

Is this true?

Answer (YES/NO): NO